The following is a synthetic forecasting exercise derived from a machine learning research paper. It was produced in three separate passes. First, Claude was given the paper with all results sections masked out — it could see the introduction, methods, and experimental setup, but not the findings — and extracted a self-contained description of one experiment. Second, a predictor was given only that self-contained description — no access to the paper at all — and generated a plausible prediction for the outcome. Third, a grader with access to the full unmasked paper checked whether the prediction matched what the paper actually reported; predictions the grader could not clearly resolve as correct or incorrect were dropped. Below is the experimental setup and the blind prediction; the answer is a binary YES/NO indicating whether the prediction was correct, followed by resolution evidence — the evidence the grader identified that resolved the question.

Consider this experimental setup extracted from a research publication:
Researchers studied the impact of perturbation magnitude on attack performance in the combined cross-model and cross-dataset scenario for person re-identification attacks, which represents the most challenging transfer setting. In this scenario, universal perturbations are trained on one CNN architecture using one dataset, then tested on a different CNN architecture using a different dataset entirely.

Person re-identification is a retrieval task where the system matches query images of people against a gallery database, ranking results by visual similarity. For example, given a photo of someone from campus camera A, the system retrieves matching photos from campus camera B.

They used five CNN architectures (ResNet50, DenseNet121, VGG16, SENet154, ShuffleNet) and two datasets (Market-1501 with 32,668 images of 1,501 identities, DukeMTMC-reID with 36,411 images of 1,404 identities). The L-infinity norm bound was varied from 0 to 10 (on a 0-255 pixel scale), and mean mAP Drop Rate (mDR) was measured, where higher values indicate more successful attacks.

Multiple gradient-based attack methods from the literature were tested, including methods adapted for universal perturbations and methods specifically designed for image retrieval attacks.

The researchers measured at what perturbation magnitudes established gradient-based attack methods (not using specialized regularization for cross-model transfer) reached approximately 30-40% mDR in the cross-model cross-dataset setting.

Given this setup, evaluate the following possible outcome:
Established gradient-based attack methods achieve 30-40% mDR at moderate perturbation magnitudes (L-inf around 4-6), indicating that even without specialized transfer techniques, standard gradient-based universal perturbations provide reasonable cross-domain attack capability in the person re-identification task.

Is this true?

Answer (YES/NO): NO